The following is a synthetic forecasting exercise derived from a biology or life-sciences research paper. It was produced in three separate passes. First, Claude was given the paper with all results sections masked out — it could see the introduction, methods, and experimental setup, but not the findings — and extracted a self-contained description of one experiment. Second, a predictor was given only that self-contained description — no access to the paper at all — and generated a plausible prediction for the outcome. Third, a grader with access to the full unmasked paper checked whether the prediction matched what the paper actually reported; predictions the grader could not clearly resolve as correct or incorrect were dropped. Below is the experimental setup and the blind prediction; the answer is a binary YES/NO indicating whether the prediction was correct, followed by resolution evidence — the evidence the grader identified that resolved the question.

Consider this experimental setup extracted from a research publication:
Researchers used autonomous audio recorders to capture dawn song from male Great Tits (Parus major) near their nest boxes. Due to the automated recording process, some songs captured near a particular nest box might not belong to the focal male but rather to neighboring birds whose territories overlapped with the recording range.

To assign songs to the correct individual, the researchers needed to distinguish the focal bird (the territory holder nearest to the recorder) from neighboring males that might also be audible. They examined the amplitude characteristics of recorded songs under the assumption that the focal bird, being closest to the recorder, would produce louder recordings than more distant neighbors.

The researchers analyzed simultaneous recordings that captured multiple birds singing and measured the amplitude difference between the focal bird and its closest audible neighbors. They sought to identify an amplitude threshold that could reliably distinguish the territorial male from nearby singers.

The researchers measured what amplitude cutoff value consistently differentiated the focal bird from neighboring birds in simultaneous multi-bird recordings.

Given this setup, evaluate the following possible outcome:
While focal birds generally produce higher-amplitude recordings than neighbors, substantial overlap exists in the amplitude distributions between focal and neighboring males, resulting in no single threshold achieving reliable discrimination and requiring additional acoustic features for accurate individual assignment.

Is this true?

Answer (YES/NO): NO